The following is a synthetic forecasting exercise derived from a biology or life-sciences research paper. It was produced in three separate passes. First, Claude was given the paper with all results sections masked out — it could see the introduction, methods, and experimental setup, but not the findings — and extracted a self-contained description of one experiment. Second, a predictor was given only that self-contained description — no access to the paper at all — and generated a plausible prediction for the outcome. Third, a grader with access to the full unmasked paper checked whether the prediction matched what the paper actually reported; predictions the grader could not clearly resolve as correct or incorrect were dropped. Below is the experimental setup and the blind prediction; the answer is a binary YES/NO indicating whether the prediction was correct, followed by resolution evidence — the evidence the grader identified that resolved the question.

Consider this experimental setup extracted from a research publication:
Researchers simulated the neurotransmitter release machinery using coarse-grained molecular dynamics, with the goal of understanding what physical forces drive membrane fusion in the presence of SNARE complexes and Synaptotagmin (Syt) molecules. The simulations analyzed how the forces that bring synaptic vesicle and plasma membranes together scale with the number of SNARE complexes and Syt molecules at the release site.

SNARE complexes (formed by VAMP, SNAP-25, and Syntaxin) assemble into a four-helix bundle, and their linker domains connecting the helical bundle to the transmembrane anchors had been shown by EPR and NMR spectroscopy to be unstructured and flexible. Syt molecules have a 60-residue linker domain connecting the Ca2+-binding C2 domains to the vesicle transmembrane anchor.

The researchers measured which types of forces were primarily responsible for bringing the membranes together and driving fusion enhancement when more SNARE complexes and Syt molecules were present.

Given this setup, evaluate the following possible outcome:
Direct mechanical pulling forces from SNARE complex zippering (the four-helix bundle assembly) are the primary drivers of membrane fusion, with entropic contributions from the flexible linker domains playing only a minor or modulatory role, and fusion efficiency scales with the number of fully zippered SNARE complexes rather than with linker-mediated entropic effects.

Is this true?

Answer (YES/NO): NO